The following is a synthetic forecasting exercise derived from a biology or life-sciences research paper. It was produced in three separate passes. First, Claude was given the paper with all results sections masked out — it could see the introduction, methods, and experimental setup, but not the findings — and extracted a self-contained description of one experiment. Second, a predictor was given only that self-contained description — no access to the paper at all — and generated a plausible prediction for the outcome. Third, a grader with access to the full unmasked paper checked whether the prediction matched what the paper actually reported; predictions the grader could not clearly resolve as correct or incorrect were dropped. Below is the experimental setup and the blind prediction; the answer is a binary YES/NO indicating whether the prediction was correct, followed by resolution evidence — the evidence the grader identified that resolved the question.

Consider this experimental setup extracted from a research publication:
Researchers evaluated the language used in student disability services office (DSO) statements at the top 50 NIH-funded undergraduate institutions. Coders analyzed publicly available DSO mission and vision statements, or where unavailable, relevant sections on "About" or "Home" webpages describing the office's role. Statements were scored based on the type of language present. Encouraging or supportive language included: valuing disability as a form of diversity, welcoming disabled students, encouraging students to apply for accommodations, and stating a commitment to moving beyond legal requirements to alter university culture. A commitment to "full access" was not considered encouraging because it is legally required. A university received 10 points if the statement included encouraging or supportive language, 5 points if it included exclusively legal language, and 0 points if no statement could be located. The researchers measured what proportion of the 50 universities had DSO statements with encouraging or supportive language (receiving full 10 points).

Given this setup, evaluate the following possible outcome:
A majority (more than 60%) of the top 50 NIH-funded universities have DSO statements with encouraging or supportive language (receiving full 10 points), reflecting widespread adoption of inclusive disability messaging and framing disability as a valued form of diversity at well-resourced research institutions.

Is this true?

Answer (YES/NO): YES